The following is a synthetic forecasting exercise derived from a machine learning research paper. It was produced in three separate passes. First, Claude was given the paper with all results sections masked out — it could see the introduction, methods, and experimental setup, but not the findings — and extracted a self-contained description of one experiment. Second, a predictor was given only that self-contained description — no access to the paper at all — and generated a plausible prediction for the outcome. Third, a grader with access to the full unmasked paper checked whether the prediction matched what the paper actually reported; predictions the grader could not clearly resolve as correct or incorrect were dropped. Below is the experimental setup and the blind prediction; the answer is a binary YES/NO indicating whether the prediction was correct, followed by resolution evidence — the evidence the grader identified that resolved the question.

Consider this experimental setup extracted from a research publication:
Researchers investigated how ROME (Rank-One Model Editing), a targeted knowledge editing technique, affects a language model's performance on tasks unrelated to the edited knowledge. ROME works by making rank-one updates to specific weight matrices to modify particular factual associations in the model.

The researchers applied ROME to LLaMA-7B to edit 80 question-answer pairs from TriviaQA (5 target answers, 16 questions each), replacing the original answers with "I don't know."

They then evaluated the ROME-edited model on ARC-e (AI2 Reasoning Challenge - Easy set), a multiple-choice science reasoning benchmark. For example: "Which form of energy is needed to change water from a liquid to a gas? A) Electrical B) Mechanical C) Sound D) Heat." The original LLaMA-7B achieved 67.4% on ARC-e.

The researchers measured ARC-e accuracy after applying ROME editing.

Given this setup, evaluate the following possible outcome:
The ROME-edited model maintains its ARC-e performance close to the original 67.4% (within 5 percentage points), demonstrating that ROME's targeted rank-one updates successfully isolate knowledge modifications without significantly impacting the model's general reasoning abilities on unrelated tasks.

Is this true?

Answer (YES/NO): NO